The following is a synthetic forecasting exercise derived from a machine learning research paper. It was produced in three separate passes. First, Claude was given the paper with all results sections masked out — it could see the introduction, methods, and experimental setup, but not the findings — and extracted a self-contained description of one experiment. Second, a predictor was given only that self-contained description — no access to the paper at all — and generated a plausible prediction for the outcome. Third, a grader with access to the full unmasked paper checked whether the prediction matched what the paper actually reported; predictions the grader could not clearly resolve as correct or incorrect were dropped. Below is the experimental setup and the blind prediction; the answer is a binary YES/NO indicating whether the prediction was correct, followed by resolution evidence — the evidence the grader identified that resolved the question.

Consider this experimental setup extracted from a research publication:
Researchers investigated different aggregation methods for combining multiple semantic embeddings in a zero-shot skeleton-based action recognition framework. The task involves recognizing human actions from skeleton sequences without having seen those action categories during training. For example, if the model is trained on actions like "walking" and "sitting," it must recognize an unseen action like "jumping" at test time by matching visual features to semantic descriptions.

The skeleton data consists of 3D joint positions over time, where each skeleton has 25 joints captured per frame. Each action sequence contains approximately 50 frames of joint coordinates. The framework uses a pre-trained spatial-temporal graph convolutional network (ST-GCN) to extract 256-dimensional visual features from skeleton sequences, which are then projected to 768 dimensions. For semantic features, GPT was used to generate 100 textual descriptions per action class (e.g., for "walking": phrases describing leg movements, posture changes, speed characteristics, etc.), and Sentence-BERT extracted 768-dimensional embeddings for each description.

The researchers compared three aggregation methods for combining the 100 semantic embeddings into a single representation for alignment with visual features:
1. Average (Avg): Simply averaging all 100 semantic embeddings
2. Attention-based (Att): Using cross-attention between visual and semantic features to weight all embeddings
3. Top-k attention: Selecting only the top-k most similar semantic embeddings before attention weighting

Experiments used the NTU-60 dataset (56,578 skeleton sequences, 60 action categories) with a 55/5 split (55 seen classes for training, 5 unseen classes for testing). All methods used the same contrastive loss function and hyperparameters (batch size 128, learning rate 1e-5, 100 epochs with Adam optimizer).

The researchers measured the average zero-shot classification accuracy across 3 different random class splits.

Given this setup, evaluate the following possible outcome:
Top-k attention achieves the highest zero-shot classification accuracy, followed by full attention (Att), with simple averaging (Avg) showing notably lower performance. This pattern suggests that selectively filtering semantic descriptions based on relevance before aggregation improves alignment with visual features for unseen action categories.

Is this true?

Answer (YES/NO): NO